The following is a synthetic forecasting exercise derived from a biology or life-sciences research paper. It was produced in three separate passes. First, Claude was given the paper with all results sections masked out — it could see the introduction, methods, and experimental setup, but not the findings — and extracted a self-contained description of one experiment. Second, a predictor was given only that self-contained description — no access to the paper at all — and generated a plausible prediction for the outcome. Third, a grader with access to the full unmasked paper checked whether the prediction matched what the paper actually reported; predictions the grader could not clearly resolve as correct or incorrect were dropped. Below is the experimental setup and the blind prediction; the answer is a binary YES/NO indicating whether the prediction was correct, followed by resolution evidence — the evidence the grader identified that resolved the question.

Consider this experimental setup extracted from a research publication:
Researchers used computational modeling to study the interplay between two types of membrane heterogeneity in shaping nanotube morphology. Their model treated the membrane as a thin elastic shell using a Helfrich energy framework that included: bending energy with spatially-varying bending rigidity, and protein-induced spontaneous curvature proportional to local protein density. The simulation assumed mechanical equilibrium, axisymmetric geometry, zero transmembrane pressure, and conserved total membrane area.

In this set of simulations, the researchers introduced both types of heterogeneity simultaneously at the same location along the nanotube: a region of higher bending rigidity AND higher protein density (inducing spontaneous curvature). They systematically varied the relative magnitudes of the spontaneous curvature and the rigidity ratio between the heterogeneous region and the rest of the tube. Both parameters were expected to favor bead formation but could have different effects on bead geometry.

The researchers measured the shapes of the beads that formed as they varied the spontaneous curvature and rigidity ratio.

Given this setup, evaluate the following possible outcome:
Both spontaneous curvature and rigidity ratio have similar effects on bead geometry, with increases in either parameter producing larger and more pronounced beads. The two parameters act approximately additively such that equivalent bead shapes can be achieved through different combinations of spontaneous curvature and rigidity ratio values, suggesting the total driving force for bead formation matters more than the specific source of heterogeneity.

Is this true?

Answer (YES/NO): NO